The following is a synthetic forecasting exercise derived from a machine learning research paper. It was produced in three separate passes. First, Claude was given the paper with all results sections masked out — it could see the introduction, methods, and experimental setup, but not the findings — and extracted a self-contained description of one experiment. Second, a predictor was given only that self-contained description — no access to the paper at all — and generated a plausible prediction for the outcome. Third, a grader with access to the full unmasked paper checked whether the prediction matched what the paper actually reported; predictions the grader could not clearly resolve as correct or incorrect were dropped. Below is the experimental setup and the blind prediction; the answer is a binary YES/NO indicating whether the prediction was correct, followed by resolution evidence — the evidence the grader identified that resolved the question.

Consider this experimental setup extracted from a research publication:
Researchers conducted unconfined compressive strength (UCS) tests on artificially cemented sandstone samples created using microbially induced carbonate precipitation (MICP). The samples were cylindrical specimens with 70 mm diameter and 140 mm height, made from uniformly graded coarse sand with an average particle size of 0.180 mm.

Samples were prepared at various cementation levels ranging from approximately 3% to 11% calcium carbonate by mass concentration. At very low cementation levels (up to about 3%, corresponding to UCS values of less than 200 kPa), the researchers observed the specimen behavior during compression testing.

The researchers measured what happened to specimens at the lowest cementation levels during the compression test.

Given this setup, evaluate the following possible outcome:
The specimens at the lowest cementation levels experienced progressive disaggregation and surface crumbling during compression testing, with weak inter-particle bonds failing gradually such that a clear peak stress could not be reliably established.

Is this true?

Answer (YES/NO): NO